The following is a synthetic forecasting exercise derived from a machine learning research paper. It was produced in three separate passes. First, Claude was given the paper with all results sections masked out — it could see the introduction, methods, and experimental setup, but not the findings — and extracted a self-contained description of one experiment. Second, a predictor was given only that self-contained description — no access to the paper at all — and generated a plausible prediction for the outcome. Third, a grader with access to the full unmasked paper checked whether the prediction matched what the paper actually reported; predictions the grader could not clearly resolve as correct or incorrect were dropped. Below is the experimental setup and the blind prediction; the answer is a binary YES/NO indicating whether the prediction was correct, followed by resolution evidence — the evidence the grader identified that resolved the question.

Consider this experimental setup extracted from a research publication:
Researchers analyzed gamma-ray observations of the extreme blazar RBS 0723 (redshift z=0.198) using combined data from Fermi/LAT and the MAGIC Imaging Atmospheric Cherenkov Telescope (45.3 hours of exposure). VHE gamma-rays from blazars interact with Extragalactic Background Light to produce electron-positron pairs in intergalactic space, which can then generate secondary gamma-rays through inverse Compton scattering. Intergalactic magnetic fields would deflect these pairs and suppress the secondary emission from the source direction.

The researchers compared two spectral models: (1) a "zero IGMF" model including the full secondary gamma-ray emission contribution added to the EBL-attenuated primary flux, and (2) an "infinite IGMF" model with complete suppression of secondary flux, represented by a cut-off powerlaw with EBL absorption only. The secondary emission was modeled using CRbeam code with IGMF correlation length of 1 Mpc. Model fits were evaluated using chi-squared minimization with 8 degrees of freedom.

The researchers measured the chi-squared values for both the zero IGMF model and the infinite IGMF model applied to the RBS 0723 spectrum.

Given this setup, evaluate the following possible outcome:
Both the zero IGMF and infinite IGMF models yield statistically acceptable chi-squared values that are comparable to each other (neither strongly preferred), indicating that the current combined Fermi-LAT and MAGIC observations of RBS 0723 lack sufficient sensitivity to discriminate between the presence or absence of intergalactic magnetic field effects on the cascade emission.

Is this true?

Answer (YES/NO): YES